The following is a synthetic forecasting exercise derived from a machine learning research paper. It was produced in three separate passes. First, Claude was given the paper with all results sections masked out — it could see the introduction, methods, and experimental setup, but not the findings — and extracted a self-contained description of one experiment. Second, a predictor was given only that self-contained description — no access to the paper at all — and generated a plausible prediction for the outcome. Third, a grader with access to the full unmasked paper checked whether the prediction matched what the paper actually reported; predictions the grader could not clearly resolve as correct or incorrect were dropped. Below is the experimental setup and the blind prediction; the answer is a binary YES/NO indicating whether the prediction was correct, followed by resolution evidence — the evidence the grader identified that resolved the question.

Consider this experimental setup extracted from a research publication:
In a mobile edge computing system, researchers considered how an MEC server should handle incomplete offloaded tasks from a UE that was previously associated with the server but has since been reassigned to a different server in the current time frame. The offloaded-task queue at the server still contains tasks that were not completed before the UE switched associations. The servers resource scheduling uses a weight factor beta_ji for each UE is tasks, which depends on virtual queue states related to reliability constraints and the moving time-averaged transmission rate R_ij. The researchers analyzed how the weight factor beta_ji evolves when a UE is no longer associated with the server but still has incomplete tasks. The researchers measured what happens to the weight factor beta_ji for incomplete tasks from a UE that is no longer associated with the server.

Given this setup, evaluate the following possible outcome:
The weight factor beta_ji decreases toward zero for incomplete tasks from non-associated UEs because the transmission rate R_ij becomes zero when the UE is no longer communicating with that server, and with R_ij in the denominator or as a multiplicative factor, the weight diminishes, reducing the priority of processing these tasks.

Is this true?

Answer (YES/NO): NO